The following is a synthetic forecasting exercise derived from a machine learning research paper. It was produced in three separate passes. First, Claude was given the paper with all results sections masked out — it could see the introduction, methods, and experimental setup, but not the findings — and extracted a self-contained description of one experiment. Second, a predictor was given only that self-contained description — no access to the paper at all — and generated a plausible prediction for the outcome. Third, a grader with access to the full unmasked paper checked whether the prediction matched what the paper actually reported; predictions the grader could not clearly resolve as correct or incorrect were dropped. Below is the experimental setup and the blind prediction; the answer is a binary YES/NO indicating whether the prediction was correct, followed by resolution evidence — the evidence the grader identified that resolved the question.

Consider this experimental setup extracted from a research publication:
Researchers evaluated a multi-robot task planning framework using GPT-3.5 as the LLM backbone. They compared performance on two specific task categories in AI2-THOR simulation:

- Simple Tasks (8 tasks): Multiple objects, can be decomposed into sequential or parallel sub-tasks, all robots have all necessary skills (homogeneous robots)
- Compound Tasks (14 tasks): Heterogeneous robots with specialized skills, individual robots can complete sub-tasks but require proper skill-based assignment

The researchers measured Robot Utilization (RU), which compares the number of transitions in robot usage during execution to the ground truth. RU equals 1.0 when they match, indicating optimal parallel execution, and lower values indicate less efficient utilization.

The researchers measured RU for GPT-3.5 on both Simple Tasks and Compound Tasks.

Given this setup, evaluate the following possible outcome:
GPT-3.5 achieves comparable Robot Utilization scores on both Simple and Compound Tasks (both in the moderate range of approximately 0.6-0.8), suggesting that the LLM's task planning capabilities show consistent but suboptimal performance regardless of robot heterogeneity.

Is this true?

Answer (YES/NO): NO